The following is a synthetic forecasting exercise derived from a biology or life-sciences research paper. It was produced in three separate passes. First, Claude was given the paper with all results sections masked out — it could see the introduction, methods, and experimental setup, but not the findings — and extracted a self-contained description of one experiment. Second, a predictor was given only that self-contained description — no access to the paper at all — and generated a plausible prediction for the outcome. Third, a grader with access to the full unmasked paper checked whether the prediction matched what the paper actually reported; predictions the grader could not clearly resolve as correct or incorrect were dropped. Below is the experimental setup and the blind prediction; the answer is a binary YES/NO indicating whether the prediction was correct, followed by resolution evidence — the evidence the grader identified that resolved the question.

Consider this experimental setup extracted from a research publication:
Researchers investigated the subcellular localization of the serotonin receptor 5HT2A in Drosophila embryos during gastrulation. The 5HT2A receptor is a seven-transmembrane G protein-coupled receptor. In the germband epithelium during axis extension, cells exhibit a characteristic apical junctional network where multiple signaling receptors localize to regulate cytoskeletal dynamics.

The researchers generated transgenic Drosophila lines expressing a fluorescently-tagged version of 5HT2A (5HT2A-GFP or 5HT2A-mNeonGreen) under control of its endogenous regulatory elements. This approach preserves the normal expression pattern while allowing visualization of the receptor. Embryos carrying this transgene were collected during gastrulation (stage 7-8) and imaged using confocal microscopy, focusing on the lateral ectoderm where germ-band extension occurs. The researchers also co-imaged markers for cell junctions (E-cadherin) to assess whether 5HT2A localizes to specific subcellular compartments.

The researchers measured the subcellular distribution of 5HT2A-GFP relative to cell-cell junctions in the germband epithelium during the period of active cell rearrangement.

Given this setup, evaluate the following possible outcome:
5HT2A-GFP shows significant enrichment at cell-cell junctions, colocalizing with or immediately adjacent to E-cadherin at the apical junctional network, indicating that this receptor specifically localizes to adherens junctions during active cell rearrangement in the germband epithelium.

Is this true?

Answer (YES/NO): NO